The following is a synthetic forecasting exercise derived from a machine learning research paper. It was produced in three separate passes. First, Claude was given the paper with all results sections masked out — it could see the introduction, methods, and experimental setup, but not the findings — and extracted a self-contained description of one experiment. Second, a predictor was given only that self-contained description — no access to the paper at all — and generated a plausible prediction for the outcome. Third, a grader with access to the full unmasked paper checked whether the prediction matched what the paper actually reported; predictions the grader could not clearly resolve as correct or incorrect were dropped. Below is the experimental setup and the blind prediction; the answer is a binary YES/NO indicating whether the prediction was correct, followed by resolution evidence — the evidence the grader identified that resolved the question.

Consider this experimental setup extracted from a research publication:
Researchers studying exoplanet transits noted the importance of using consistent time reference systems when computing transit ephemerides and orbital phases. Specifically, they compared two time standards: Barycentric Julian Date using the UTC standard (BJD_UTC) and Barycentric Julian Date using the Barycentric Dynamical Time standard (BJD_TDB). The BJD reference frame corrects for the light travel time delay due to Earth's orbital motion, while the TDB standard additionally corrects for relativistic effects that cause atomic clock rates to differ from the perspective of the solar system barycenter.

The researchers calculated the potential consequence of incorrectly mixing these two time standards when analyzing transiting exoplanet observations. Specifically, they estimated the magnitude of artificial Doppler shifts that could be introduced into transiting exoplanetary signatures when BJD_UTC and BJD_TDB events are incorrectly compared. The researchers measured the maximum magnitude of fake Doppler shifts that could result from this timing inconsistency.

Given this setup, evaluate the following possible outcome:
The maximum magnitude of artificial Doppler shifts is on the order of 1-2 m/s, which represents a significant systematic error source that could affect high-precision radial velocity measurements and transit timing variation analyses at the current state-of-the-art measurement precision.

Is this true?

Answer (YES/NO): NO